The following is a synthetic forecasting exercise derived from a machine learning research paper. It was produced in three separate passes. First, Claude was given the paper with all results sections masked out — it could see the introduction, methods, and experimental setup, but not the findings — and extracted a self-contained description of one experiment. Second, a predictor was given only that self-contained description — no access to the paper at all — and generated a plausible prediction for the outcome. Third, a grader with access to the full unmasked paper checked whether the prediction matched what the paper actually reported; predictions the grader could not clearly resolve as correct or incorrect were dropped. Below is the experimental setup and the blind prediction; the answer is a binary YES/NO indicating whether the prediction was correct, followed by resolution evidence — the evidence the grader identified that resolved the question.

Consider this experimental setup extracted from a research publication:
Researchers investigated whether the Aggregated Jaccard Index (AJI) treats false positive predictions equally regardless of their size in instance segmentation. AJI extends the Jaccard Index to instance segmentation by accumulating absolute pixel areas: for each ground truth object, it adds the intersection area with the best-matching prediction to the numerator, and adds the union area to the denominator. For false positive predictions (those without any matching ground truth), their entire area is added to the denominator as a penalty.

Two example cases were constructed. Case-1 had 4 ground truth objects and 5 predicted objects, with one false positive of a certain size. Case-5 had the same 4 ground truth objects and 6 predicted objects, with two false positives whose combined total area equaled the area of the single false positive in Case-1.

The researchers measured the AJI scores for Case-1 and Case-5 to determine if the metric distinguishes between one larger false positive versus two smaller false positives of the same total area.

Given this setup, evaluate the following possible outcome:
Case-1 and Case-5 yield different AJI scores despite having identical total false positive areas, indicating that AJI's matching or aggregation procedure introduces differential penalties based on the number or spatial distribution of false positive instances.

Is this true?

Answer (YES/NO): NO